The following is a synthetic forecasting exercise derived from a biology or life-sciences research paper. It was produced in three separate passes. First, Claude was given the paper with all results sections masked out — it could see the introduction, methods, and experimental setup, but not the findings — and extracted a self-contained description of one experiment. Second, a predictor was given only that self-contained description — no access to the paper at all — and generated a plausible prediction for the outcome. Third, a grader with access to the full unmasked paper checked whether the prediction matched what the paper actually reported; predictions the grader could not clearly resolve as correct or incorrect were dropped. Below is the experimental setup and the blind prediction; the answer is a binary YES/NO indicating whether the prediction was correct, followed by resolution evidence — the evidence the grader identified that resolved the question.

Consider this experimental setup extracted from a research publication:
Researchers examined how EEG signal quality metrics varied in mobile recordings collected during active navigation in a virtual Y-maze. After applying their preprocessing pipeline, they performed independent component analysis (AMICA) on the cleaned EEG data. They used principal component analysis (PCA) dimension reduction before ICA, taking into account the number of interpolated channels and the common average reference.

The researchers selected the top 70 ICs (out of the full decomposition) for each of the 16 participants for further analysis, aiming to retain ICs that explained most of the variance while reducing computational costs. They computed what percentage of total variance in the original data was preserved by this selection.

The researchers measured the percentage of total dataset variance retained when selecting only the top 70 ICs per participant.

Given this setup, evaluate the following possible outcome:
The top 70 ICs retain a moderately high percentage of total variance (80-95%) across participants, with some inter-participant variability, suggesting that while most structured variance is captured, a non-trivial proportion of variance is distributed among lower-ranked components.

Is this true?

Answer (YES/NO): YES